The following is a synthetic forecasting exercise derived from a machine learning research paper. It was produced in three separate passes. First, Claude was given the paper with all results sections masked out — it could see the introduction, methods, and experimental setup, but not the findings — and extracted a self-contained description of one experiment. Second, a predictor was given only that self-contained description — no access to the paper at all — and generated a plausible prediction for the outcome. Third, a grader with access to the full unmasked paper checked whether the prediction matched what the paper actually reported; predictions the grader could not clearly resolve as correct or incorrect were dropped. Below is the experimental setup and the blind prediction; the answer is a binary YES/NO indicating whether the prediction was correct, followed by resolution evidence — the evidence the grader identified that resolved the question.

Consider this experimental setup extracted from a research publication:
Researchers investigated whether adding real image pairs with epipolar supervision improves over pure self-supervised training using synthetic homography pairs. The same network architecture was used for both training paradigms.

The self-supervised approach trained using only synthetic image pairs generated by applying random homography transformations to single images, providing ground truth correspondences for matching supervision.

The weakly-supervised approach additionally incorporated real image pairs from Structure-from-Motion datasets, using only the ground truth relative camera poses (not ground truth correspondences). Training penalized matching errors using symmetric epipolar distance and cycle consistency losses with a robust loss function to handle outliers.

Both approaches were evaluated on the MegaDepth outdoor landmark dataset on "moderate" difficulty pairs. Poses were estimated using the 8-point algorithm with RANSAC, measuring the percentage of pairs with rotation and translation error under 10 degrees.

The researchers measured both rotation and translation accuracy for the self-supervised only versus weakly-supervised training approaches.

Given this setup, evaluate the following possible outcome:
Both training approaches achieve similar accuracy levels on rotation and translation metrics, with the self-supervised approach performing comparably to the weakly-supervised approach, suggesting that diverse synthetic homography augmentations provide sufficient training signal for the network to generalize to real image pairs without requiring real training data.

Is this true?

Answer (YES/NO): NO